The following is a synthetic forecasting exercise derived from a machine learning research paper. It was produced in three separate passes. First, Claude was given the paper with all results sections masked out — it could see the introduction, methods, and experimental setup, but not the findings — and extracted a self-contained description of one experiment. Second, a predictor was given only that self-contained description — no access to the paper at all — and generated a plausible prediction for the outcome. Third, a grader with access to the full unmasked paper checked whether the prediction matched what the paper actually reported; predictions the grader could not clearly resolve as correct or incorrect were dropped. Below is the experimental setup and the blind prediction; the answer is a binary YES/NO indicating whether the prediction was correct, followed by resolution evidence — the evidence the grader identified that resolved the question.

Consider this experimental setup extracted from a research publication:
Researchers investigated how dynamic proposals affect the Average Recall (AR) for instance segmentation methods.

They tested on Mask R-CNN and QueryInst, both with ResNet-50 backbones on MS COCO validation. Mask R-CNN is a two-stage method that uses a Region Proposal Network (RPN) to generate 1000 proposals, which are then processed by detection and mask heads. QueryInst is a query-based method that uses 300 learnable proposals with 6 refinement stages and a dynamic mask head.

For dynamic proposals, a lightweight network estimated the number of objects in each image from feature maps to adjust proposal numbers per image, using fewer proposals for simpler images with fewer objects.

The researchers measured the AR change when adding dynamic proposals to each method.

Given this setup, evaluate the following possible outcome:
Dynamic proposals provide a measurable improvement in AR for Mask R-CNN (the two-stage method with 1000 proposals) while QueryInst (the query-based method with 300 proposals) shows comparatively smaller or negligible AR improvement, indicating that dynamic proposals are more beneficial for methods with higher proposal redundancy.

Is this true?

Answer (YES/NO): NO